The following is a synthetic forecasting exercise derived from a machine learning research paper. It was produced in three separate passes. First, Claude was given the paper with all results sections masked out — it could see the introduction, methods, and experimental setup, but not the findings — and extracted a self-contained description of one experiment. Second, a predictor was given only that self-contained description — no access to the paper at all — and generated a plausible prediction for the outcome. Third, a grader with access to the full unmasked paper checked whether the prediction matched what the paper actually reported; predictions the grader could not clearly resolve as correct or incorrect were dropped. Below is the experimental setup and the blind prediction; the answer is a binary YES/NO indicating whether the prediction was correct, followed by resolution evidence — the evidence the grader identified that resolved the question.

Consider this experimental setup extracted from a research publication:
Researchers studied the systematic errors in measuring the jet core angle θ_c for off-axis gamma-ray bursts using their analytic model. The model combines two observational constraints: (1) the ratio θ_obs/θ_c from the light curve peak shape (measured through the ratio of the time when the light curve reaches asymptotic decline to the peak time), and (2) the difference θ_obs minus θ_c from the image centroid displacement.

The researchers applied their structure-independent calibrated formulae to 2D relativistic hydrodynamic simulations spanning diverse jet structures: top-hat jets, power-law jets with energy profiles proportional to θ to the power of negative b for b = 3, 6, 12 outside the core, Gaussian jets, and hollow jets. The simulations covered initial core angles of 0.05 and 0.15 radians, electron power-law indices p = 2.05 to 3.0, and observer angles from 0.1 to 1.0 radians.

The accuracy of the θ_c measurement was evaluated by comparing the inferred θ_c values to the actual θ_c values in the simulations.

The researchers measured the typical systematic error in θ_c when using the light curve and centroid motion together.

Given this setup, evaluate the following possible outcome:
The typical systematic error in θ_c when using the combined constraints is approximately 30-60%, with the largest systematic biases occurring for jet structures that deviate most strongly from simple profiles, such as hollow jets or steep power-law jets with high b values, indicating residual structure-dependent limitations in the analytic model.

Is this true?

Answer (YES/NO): NO